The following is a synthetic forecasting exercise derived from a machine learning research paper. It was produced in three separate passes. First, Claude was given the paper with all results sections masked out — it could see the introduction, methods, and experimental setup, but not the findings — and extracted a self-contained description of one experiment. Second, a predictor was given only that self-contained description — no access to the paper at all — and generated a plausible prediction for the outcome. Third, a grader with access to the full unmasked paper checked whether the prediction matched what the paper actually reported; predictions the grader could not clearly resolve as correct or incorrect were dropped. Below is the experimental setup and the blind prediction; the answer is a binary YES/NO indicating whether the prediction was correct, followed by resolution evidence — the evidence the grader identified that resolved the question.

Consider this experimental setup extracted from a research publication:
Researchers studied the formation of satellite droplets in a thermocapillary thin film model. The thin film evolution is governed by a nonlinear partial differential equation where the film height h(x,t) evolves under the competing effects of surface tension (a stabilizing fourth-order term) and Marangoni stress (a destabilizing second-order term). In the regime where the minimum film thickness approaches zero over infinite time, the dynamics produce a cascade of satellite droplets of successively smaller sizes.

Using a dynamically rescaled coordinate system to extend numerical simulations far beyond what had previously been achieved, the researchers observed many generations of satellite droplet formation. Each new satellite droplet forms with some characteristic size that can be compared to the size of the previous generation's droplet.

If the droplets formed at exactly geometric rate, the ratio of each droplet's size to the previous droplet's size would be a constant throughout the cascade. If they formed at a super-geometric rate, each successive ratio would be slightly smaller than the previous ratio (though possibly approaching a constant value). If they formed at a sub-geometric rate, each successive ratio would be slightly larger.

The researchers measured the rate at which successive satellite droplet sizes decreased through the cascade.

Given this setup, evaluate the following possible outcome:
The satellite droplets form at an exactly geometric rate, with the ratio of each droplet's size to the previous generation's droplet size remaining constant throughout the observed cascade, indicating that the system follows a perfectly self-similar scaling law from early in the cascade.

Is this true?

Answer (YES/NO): NO